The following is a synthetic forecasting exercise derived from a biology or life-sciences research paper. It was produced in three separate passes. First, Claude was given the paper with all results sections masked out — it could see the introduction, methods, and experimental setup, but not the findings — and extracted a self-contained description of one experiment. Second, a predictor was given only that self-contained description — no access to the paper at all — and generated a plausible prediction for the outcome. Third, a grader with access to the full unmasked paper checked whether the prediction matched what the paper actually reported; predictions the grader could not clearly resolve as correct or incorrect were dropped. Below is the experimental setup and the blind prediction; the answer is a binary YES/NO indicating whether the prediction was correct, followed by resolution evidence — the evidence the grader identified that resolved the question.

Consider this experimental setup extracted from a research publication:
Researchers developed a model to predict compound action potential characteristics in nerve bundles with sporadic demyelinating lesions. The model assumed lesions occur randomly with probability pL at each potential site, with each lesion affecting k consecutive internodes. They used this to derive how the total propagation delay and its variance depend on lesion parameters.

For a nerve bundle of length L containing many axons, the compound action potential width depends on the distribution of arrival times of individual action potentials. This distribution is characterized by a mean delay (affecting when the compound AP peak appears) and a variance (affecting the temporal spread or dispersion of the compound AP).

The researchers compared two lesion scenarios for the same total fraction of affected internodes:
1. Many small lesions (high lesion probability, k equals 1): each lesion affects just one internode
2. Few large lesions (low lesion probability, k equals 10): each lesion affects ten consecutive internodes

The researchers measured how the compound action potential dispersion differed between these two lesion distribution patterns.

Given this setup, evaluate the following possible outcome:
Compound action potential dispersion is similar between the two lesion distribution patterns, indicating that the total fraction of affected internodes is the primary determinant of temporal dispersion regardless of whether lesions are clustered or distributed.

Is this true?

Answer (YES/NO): YES